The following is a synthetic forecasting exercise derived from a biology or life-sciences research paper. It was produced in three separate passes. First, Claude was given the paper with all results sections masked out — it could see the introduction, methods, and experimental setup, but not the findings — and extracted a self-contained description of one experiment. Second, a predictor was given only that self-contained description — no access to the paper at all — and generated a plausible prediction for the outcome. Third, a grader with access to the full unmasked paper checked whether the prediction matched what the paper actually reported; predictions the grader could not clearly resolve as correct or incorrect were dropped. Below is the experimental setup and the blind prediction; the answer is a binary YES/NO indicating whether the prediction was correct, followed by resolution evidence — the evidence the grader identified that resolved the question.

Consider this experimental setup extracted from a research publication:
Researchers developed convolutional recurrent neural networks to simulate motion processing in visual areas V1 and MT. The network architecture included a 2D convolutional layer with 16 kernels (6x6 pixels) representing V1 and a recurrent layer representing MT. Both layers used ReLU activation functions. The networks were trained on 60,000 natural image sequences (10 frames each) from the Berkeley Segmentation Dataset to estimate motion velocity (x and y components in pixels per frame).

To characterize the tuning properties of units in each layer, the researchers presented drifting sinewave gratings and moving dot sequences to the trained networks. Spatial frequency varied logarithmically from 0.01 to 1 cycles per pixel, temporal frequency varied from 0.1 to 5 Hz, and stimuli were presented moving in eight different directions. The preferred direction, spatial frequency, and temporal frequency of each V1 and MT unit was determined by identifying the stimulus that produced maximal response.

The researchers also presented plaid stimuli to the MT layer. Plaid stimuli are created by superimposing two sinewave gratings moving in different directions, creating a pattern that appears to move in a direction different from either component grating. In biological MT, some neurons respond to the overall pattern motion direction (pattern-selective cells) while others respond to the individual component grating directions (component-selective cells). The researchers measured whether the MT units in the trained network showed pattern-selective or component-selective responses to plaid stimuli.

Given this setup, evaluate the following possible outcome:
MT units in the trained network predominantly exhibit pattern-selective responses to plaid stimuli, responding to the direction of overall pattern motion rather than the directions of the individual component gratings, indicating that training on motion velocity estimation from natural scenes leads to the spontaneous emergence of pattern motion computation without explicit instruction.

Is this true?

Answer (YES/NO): YES